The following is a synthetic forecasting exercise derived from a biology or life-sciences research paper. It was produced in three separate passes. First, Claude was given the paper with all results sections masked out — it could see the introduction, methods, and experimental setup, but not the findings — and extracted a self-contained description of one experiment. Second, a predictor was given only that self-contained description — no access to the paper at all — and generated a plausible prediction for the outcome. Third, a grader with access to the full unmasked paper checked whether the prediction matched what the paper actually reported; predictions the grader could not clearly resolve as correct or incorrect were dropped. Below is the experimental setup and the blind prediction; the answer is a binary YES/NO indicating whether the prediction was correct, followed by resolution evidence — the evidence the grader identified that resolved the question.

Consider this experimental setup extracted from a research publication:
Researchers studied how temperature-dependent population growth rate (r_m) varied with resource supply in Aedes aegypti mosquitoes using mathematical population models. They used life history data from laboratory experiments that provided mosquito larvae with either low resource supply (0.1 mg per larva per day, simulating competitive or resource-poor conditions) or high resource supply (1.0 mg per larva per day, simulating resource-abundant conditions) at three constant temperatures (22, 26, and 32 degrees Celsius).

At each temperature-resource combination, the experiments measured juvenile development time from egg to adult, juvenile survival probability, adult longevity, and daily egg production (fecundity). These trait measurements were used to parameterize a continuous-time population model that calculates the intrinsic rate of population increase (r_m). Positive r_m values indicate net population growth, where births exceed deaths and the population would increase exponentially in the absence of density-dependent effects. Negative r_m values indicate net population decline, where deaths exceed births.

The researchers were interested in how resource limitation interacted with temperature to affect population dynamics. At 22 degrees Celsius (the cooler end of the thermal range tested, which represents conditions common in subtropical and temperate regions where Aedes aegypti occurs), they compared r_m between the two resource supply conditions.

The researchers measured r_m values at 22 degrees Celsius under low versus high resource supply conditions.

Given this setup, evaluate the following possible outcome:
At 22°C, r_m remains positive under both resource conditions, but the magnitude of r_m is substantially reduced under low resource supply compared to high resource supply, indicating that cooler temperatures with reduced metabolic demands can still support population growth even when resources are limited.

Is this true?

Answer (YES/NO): NO